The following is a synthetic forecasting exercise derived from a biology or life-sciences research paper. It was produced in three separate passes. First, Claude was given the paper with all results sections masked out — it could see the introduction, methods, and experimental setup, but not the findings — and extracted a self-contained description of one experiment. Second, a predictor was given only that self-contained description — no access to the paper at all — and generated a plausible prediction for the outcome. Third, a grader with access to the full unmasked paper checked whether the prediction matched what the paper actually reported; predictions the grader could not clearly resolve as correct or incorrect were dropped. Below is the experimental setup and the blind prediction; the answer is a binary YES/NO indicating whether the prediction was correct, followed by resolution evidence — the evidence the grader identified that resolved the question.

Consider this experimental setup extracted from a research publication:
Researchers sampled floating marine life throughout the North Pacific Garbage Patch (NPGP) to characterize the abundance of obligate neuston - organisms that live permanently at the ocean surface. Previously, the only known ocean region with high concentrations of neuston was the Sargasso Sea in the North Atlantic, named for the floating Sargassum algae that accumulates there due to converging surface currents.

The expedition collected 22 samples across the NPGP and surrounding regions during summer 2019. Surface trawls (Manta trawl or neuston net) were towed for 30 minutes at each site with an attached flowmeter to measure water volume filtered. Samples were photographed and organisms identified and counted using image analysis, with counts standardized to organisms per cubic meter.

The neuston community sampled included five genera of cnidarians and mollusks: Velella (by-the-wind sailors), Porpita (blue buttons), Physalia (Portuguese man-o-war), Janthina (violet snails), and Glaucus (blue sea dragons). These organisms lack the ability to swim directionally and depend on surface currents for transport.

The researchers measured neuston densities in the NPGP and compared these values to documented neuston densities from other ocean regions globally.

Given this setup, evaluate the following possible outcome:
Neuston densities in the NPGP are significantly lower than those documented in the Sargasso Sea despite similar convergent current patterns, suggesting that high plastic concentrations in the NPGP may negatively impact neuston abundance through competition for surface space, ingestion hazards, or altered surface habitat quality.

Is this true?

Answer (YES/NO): NO